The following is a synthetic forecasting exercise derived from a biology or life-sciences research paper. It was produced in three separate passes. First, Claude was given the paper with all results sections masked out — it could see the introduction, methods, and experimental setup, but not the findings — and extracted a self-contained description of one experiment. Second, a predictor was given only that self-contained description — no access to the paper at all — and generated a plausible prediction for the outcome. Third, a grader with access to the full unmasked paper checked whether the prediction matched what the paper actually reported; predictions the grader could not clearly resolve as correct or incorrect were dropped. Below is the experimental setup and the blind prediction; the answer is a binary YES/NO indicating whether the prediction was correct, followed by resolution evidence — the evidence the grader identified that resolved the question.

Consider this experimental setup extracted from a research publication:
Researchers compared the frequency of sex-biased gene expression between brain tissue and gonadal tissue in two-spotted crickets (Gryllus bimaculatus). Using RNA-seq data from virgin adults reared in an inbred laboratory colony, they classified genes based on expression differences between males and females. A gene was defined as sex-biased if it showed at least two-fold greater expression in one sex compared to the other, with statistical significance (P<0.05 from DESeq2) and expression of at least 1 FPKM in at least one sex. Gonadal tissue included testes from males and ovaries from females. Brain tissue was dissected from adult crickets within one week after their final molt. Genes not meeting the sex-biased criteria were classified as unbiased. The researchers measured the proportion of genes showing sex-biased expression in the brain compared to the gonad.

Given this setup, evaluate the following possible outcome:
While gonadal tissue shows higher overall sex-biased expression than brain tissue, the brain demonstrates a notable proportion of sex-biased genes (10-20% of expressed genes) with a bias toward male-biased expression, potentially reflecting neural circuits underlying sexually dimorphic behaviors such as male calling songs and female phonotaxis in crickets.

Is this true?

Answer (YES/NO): NO